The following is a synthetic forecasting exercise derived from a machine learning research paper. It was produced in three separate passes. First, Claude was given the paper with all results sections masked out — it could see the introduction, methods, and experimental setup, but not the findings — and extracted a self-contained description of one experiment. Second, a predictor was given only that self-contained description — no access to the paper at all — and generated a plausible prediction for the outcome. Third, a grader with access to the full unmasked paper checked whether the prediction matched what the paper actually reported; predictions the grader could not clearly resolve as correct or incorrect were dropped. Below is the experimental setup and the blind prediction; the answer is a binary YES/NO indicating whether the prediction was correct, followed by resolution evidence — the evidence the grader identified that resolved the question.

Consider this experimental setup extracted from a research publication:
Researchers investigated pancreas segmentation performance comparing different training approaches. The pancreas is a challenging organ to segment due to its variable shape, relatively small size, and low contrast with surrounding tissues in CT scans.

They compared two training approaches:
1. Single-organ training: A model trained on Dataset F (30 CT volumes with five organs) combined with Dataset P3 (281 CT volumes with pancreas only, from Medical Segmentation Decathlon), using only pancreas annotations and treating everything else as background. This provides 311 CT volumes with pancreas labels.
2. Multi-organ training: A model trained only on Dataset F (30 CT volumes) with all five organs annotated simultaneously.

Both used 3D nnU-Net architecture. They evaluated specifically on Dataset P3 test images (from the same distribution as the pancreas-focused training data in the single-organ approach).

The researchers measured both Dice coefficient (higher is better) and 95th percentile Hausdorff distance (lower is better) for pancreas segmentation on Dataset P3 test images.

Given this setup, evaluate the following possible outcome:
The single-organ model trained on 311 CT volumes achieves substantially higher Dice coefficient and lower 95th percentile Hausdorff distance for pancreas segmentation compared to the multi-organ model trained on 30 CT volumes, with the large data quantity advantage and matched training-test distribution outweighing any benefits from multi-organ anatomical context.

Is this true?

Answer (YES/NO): YES